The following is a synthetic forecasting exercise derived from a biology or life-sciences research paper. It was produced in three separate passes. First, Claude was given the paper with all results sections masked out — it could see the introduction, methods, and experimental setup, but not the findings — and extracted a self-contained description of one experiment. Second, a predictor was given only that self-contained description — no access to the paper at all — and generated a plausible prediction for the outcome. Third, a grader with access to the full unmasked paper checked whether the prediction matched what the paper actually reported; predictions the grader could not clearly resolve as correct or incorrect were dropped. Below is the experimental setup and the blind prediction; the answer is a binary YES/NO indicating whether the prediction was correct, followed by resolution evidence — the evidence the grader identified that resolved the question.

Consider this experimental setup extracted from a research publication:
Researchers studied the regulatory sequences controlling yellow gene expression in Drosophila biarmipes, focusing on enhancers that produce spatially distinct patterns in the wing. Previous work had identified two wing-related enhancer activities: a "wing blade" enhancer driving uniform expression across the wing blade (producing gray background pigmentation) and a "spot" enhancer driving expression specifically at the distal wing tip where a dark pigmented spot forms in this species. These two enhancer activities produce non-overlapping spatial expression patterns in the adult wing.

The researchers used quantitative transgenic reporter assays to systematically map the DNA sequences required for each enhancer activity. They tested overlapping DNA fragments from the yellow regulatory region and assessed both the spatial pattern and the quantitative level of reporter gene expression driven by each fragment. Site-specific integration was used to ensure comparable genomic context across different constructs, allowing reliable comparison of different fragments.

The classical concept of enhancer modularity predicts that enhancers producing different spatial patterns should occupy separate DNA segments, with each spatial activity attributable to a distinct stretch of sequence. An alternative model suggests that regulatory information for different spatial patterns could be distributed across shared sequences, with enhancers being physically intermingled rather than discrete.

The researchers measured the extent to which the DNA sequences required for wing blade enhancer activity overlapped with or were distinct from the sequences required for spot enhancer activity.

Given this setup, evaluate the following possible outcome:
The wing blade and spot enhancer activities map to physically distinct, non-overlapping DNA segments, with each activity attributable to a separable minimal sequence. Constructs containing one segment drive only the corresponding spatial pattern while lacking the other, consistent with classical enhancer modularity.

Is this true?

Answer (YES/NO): NO